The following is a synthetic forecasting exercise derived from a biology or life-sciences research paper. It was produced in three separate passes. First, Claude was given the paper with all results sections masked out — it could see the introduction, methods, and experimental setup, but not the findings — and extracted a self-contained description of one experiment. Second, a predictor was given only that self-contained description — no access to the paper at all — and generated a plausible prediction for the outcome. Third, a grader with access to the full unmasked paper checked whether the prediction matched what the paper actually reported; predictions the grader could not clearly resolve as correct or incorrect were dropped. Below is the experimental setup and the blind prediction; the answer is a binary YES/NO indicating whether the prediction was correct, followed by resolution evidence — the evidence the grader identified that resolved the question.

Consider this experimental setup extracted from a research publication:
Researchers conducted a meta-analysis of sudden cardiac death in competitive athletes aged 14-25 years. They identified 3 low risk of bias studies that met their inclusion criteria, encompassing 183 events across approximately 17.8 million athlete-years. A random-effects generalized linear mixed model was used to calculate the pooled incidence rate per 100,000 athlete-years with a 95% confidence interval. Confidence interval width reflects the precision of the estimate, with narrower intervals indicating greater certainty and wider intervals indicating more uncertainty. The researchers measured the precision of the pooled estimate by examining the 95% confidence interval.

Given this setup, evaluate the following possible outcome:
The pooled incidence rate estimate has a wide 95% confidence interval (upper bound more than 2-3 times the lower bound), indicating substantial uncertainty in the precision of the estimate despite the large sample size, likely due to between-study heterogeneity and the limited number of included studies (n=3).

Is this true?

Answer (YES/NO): YES